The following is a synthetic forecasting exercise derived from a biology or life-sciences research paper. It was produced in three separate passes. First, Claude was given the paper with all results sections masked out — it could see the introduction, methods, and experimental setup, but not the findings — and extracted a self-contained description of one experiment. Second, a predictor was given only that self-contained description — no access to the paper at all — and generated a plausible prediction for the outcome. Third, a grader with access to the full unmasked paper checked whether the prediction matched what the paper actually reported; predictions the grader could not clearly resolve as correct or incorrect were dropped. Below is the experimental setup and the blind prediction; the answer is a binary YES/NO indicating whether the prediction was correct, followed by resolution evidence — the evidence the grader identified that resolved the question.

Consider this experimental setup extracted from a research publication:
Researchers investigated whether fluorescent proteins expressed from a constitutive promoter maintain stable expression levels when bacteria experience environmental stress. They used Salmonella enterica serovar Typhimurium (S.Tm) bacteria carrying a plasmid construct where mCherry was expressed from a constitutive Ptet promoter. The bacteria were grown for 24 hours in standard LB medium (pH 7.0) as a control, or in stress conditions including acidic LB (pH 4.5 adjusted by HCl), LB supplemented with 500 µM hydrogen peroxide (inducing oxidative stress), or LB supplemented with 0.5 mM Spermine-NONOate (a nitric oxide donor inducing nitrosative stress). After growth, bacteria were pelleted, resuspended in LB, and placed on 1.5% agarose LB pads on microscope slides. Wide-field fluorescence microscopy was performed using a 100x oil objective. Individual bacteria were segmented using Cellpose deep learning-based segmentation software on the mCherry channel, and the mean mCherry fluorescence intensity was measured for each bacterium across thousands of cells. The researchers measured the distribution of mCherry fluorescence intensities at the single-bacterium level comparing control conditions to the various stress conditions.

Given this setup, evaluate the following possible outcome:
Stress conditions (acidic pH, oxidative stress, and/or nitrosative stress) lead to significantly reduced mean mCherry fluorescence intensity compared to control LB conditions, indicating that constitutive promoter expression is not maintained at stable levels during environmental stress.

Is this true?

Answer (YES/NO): NO